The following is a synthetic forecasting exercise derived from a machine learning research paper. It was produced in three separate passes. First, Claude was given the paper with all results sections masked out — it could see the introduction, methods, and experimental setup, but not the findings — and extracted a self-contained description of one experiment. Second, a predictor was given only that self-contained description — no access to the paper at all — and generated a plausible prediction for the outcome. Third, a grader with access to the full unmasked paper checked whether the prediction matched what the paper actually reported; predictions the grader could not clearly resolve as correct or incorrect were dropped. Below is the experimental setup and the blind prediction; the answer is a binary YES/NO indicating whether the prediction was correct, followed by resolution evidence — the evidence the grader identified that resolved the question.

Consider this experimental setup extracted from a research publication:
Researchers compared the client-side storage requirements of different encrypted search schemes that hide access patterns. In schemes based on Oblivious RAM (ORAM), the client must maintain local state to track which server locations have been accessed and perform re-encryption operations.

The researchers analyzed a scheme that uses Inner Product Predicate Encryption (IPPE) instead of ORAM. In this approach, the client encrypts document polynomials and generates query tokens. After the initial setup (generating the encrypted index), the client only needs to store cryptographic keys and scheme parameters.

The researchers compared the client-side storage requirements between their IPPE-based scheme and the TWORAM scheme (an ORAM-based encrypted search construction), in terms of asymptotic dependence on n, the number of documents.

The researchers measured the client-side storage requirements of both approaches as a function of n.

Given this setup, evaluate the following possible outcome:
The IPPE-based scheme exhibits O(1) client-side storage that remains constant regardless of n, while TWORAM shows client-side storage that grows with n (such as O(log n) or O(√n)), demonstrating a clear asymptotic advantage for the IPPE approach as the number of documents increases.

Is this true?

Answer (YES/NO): YES